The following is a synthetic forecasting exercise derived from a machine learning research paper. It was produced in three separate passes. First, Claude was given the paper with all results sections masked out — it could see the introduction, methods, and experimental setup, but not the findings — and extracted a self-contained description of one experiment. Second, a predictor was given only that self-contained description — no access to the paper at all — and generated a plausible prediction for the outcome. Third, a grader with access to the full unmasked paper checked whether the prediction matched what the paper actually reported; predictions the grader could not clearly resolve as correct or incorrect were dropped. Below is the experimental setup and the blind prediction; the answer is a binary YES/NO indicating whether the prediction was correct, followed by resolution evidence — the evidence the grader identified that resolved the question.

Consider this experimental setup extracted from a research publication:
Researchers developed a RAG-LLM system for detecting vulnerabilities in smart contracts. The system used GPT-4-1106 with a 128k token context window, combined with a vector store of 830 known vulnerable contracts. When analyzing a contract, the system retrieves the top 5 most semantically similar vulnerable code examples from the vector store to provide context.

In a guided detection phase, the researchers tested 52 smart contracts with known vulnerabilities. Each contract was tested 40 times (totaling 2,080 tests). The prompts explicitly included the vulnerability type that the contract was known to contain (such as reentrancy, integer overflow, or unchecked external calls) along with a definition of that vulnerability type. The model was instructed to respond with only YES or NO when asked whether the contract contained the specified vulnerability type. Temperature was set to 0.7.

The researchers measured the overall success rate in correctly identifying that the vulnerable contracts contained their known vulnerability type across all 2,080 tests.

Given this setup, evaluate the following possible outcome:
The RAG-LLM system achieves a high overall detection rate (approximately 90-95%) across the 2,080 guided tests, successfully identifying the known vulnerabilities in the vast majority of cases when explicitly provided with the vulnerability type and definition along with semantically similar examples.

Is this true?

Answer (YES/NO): NO